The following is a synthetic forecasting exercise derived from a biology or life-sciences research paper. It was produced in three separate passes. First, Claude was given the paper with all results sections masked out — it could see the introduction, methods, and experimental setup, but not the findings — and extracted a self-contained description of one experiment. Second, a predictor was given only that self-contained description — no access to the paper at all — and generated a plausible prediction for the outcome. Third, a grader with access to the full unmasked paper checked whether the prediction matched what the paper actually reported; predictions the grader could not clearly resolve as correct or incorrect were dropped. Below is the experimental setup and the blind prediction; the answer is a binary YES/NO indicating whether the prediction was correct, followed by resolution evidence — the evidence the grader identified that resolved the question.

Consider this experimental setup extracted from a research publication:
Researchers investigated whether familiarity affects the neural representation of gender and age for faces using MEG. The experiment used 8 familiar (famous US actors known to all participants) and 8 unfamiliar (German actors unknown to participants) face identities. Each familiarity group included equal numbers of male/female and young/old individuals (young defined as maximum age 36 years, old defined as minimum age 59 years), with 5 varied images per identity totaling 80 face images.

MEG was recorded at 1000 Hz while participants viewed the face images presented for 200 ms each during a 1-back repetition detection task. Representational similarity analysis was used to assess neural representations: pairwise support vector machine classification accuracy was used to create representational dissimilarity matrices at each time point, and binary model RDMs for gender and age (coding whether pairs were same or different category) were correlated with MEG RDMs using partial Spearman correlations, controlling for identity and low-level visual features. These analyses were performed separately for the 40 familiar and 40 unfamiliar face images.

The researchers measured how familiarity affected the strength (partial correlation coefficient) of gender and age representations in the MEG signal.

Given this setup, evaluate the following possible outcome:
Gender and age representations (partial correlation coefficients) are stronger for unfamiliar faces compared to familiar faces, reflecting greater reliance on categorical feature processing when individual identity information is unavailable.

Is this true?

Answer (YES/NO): NO